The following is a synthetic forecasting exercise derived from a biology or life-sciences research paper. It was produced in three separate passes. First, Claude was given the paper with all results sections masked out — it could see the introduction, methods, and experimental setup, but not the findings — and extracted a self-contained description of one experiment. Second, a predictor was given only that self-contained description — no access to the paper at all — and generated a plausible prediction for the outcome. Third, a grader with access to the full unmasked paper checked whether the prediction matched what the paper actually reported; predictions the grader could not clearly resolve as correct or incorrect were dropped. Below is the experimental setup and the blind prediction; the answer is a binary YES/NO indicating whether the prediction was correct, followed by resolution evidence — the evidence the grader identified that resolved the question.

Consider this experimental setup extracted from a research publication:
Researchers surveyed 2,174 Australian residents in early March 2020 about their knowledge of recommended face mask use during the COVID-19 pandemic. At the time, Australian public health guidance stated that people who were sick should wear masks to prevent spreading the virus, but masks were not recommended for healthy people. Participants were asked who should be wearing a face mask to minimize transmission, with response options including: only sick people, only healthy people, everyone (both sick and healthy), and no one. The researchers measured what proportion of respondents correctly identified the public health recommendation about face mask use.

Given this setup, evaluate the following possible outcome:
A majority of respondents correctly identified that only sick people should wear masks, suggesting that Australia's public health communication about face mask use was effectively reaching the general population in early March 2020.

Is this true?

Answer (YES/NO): YES